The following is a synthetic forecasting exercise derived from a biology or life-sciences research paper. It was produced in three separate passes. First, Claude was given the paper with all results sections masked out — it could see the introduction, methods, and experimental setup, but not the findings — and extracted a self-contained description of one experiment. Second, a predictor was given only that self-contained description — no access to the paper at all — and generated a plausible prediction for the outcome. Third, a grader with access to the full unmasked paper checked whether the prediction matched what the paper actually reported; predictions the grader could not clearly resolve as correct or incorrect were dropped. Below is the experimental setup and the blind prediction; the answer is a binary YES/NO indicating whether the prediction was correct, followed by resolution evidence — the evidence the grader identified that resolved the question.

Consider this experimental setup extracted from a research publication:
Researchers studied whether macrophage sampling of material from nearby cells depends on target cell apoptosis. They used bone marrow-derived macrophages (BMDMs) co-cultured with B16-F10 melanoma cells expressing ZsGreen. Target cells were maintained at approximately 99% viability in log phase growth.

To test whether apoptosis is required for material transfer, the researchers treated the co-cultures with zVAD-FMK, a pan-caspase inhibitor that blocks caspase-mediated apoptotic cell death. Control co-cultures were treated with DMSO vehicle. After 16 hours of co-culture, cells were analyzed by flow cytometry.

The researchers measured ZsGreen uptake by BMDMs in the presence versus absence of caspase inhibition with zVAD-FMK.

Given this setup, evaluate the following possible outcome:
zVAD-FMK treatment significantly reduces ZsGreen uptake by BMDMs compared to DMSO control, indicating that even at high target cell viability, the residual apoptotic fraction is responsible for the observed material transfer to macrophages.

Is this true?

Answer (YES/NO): NO